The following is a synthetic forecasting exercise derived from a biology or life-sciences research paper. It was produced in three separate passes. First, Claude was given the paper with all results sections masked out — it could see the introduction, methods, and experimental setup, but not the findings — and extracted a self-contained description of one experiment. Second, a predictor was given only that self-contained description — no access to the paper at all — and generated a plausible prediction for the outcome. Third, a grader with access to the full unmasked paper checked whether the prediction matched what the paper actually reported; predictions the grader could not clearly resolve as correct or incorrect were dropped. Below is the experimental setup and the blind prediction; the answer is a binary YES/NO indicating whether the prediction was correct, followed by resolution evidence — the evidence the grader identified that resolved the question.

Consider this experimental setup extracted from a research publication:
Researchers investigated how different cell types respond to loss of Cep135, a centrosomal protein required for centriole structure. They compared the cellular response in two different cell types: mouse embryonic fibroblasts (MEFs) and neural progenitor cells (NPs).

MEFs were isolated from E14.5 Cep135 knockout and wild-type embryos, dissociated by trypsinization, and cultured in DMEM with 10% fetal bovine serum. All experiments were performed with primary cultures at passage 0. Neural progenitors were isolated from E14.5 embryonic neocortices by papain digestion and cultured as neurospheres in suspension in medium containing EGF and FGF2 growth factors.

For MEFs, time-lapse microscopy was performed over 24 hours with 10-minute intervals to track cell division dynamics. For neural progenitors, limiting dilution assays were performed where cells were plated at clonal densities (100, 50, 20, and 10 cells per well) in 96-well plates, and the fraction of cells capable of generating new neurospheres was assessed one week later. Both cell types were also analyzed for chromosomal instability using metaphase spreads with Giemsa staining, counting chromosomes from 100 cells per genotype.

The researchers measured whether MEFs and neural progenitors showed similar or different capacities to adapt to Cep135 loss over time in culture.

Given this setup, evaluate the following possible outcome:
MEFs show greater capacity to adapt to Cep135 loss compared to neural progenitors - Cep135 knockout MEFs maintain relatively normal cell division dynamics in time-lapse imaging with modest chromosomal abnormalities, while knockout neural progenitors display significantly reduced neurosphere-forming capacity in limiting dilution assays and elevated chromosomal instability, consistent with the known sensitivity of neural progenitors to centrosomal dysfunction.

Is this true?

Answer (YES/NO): NO